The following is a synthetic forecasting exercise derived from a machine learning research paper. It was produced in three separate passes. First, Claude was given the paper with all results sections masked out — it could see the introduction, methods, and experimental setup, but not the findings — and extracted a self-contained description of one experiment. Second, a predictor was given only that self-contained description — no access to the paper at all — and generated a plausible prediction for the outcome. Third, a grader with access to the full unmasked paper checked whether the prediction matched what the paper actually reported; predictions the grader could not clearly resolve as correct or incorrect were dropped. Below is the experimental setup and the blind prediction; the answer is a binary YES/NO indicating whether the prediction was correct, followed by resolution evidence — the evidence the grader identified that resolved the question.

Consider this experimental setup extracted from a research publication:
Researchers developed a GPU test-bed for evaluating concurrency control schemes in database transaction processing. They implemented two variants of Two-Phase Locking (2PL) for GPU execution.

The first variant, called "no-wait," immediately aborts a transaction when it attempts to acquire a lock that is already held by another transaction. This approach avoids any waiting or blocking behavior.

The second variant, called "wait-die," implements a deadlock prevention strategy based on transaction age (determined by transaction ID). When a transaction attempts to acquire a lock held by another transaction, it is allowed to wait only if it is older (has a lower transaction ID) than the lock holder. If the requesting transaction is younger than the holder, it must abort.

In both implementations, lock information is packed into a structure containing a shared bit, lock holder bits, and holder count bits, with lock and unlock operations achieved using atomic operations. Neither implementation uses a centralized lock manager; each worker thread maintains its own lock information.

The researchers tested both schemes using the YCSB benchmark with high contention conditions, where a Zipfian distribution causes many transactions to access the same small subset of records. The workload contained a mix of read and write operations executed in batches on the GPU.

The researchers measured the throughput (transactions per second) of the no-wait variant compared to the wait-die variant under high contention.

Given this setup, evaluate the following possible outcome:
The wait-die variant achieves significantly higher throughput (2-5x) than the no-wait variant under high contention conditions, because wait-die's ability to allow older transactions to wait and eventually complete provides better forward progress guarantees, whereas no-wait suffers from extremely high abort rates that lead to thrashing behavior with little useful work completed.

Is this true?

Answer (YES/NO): NO